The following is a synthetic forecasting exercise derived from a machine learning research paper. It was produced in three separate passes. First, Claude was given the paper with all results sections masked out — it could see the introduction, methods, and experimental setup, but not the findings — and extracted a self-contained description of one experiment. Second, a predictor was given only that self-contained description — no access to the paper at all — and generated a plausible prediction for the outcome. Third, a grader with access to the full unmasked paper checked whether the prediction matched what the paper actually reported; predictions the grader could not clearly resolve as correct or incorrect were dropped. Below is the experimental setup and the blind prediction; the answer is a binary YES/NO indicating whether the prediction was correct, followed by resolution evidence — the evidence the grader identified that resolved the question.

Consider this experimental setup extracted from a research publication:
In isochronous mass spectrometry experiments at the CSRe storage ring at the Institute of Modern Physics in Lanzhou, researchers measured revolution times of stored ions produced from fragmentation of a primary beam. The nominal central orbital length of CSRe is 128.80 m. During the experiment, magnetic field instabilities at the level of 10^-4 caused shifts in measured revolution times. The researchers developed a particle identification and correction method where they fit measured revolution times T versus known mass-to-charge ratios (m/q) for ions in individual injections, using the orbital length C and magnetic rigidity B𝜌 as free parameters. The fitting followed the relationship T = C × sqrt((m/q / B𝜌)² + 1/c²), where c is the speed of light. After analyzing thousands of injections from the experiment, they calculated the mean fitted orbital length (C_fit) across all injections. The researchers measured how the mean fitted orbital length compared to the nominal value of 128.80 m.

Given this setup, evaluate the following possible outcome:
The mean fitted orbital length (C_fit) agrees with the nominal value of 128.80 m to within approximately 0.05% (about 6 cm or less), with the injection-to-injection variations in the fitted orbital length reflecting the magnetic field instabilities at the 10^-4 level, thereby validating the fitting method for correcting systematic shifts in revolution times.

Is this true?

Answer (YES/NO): YES